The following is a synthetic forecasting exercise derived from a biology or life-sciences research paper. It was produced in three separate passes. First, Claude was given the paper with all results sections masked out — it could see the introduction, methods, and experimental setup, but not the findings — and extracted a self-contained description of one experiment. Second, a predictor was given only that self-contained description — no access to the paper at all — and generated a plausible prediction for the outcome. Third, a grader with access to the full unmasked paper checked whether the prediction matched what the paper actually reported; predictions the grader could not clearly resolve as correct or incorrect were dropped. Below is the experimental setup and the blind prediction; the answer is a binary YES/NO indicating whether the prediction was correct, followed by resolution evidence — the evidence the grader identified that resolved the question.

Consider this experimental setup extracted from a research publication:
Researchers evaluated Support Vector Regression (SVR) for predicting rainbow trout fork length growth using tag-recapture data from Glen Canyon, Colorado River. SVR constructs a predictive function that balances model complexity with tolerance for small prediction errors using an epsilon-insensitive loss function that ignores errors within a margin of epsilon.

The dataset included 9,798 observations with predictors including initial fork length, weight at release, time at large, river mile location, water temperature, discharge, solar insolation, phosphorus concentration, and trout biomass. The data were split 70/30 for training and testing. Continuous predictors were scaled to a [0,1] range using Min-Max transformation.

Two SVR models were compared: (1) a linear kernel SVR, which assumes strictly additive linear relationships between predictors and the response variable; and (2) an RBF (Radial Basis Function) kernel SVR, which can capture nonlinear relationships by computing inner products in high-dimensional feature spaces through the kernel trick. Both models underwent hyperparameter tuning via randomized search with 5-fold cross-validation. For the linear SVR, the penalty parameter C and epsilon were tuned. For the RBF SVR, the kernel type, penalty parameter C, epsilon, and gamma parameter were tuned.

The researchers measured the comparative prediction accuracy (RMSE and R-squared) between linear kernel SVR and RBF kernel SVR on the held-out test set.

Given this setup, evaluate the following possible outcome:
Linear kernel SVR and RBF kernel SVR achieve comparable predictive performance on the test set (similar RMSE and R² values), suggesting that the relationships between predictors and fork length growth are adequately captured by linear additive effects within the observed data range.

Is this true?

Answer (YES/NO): NO